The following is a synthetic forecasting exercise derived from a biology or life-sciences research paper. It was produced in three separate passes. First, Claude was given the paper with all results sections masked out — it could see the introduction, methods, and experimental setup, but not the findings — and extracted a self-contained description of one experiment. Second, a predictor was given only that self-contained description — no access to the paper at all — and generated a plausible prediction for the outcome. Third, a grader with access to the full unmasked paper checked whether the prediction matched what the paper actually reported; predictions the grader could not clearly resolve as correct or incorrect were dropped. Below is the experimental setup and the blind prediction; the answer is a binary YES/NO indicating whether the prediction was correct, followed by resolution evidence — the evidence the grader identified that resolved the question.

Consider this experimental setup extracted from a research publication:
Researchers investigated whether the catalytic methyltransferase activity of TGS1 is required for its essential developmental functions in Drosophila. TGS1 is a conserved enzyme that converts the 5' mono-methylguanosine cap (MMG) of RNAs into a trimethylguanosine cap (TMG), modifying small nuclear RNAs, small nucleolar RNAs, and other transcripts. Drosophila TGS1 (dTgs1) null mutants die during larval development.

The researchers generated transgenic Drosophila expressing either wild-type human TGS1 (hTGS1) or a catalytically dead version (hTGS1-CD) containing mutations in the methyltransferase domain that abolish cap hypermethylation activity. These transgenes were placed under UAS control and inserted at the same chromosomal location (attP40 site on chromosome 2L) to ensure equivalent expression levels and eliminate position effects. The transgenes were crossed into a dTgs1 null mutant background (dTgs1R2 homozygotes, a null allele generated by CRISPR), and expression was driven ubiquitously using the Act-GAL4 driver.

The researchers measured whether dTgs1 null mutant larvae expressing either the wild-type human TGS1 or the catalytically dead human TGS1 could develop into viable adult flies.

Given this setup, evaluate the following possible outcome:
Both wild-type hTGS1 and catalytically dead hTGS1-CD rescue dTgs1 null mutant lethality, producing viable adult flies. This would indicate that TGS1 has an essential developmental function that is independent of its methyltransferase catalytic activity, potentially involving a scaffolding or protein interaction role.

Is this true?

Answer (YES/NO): NO